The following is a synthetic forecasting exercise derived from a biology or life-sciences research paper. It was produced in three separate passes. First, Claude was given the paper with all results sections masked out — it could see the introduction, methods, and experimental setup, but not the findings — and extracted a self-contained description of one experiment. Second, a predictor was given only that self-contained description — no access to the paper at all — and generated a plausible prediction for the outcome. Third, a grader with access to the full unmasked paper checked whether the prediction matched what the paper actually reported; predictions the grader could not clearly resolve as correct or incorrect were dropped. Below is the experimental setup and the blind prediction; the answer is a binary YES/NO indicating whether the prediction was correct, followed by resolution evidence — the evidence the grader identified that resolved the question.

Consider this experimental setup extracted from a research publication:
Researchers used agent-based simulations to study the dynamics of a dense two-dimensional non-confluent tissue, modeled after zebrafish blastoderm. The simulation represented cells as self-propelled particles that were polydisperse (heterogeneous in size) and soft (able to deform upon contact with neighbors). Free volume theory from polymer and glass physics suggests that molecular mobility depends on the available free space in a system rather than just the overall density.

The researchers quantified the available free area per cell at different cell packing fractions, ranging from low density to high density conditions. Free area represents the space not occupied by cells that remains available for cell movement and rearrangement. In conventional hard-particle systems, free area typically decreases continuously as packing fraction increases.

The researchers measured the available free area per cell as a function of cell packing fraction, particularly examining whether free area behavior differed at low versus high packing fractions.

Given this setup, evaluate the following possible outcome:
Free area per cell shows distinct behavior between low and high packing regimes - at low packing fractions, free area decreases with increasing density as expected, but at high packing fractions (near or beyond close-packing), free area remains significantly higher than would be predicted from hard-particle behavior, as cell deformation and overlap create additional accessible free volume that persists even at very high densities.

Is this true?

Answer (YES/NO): YES